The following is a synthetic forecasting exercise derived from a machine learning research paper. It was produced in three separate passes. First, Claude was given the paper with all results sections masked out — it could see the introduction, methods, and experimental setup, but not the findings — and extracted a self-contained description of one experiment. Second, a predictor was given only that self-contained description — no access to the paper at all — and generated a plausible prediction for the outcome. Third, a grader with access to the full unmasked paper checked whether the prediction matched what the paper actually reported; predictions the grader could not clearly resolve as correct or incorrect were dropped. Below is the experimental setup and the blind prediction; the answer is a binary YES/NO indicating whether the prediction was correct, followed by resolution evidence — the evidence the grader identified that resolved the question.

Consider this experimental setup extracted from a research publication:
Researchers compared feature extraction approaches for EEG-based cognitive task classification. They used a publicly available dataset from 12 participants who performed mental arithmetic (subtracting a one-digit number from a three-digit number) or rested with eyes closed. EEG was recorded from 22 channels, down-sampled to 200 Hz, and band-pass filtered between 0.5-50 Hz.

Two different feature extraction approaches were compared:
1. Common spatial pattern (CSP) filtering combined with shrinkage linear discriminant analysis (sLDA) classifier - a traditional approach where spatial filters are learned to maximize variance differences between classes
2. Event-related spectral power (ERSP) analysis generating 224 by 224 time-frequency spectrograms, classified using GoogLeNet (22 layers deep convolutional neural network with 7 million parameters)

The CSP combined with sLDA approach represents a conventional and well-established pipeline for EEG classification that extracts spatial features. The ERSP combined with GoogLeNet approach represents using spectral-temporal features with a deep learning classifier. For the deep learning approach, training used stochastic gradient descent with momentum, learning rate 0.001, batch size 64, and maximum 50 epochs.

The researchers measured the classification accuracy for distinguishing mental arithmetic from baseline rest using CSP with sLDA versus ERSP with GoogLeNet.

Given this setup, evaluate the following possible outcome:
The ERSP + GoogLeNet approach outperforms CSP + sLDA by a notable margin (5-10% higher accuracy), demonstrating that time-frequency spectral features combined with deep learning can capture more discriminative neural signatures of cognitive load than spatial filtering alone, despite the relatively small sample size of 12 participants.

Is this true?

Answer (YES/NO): NO